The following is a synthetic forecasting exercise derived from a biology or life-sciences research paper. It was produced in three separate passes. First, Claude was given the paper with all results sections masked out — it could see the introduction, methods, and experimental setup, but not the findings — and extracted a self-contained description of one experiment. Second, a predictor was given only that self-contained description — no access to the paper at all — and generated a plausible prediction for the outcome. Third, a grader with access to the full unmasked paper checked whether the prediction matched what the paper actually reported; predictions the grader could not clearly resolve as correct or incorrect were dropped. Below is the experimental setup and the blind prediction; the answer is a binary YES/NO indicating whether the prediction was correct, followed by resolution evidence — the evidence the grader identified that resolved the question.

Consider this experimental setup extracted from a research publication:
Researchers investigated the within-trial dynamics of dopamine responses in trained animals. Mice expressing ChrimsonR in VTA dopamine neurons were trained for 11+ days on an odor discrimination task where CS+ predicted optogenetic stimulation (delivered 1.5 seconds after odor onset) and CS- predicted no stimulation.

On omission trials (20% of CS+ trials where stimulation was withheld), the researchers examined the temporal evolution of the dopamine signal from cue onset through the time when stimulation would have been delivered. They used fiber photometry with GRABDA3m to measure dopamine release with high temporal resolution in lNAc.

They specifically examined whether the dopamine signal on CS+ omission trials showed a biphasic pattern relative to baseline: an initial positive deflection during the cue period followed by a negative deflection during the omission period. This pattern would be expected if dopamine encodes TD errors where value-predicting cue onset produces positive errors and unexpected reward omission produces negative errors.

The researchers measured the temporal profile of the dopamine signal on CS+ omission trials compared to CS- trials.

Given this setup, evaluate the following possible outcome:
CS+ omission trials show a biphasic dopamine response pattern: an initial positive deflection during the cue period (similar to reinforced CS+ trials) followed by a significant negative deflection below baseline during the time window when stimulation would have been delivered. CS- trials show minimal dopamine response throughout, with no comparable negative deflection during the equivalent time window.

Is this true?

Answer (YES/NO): YES